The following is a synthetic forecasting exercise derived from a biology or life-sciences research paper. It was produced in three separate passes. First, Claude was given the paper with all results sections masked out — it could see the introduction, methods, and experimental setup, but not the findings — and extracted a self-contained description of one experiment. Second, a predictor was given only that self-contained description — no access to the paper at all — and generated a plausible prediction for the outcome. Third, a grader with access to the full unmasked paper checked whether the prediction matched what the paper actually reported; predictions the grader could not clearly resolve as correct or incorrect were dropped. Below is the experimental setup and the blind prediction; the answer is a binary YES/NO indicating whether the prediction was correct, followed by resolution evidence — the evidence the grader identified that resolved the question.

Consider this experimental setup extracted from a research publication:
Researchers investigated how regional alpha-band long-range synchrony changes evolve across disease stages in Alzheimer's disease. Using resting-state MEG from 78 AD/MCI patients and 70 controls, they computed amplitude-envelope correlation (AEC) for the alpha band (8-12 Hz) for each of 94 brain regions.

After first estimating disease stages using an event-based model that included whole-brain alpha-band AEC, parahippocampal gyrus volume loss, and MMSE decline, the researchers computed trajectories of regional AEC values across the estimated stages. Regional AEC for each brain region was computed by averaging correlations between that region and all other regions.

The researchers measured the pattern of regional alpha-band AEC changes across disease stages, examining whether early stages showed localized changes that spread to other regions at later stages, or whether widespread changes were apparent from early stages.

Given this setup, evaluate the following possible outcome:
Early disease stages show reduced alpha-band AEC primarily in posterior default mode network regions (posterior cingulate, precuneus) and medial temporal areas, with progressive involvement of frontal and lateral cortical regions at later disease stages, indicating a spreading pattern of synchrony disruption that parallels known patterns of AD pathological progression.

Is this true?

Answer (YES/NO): NO